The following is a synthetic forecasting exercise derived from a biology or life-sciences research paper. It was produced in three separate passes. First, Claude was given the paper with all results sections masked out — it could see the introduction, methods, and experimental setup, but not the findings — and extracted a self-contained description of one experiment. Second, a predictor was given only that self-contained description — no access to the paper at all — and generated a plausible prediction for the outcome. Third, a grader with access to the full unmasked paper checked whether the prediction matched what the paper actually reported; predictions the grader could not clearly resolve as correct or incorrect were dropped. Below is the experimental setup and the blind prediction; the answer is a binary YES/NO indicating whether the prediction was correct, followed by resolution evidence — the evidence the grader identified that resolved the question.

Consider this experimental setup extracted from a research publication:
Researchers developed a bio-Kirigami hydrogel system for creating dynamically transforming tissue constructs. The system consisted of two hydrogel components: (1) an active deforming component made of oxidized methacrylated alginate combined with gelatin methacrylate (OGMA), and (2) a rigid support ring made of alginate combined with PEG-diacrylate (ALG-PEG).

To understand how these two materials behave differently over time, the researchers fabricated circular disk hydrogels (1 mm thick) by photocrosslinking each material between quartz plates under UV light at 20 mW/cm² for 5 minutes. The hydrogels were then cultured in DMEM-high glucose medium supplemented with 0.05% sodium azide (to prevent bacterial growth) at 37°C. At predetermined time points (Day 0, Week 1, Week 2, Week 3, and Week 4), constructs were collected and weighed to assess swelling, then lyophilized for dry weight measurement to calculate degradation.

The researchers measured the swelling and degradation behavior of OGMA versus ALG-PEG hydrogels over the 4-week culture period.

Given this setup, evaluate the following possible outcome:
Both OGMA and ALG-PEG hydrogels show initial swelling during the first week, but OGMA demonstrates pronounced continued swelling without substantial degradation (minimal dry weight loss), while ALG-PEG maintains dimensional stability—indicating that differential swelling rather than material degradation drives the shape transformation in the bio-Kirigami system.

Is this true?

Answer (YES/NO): NO